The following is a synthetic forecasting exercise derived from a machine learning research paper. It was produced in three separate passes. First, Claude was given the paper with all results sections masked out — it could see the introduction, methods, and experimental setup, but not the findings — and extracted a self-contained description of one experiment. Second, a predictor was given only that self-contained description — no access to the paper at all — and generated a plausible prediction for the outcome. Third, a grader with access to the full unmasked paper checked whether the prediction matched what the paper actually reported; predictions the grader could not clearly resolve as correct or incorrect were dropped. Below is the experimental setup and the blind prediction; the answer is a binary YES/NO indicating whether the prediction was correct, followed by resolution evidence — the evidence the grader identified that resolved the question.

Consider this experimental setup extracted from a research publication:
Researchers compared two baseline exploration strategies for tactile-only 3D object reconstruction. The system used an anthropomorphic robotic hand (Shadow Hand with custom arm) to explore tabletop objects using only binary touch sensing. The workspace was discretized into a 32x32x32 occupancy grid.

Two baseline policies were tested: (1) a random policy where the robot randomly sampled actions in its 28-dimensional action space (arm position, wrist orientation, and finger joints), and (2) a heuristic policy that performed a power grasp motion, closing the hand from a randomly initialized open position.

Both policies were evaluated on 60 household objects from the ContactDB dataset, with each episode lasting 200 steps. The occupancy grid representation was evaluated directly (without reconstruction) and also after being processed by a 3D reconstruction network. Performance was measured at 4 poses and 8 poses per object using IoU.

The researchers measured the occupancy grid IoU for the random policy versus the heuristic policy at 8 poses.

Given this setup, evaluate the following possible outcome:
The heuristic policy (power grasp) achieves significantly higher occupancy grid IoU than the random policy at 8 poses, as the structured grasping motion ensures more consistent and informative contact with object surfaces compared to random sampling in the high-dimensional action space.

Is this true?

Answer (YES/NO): NO